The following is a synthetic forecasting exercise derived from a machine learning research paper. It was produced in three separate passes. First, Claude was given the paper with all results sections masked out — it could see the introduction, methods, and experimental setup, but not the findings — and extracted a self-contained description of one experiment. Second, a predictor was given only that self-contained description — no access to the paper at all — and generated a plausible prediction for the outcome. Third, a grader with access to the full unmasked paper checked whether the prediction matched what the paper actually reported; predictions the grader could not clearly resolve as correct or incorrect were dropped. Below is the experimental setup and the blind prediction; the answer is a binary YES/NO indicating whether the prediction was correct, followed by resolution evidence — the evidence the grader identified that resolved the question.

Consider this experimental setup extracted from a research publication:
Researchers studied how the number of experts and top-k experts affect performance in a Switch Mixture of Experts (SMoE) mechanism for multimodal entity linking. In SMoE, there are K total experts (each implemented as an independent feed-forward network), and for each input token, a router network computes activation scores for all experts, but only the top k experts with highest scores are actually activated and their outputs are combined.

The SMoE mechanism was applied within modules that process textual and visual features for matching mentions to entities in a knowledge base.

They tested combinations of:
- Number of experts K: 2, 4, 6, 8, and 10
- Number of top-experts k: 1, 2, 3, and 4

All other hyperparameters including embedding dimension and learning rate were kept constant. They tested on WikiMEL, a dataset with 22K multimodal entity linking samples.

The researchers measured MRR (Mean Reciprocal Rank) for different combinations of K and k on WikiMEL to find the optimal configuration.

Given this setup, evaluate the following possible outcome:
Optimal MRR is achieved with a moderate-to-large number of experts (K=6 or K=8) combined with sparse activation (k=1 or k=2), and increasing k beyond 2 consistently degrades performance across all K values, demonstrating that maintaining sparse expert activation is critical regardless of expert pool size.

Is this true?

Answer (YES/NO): NO